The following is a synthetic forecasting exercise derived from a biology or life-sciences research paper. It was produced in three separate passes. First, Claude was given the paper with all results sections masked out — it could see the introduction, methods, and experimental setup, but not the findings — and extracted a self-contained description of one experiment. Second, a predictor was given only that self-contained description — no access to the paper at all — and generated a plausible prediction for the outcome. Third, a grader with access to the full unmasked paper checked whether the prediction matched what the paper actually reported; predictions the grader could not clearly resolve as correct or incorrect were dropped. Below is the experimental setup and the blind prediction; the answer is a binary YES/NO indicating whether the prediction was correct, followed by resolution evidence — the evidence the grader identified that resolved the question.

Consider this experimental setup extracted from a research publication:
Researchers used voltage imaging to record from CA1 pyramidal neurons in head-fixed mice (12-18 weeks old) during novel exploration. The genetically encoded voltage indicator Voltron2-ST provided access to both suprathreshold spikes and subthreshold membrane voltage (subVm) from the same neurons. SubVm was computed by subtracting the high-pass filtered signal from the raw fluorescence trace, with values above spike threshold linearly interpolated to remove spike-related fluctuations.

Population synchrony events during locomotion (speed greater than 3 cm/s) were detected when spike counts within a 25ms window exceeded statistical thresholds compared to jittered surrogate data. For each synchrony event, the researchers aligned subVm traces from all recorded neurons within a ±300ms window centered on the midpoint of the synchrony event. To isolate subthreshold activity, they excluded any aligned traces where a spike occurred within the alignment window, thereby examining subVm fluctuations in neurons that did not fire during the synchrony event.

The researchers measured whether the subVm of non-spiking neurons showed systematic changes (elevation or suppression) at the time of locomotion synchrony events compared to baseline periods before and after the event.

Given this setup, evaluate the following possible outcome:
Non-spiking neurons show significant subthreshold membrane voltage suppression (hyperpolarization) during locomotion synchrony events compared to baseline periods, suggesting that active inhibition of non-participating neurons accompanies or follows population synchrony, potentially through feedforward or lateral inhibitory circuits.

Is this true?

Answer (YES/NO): NO